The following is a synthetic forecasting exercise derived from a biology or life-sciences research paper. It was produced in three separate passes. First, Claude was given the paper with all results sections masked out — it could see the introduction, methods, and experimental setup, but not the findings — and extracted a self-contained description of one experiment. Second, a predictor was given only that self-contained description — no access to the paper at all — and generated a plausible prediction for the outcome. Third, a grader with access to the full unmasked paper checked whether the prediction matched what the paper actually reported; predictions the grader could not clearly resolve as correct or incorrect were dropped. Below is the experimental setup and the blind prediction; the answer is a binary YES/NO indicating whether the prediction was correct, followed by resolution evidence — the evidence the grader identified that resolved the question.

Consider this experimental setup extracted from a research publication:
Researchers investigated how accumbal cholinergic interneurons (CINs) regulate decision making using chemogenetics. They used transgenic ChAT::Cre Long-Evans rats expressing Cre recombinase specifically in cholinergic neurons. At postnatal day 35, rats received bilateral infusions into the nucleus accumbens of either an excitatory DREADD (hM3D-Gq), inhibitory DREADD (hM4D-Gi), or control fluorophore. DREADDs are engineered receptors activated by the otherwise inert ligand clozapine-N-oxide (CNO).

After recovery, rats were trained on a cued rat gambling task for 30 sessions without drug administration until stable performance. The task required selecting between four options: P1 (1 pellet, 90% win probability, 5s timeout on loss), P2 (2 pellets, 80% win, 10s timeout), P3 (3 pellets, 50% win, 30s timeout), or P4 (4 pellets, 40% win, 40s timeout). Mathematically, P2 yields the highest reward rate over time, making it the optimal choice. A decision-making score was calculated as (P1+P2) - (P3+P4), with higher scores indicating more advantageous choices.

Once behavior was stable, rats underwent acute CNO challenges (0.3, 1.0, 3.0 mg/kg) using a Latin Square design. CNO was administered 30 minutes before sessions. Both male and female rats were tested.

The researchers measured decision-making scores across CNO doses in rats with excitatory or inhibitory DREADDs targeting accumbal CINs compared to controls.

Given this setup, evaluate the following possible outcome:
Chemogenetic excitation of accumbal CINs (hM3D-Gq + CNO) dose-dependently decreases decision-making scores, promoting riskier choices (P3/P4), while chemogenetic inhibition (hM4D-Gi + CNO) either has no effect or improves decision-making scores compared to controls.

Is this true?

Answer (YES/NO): NO